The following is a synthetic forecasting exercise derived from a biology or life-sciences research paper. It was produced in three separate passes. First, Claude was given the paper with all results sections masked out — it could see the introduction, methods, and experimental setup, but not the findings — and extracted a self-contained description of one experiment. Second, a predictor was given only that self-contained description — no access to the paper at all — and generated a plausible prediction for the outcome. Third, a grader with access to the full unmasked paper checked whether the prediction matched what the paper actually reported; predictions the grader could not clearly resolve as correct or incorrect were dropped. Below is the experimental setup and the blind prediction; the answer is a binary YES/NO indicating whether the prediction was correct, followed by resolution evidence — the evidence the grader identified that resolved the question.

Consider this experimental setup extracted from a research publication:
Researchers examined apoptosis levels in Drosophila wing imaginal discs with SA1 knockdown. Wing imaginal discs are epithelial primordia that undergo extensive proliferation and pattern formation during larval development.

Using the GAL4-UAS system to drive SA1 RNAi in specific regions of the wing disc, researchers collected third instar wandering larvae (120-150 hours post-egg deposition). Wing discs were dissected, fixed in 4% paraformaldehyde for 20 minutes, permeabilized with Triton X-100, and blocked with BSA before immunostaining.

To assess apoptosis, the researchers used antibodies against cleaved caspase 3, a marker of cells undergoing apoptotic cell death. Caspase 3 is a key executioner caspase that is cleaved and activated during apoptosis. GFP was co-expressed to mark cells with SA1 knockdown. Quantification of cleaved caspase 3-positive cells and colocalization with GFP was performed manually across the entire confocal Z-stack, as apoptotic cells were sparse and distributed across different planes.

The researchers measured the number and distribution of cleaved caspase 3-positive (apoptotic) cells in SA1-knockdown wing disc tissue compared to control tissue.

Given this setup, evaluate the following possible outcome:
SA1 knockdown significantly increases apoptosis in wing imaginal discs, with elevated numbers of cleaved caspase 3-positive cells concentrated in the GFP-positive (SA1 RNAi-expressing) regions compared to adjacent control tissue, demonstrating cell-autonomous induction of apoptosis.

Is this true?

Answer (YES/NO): YES